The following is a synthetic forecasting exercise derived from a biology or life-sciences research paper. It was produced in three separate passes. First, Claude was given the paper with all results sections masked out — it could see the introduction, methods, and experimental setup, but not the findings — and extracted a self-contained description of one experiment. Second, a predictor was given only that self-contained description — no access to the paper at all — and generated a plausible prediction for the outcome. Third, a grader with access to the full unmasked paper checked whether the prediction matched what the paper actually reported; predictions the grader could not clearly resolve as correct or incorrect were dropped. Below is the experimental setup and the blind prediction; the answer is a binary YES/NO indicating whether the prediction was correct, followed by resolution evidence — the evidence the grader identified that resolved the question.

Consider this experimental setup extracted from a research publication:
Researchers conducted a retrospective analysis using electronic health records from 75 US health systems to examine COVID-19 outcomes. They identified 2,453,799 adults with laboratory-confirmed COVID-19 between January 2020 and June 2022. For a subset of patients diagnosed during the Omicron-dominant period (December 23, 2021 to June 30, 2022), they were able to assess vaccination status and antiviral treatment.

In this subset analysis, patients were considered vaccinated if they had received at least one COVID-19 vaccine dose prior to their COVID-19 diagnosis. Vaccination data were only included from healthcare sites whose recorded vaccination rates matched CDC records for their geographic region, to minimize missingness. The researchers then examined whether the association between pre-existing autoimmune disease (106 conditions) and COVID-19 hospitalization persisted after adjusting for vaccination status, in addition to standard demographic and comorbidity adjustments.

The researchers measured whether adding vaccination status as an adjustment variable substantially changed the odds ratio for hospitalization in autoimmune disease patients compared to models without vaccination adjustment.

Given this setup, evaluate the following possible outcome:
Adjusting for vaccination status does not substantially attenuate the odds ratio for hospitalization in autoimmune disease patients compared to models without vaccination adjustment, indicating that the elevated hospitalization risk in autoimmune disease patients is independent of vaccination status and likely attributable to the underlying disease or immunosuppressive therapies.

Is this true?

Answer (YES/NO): YES